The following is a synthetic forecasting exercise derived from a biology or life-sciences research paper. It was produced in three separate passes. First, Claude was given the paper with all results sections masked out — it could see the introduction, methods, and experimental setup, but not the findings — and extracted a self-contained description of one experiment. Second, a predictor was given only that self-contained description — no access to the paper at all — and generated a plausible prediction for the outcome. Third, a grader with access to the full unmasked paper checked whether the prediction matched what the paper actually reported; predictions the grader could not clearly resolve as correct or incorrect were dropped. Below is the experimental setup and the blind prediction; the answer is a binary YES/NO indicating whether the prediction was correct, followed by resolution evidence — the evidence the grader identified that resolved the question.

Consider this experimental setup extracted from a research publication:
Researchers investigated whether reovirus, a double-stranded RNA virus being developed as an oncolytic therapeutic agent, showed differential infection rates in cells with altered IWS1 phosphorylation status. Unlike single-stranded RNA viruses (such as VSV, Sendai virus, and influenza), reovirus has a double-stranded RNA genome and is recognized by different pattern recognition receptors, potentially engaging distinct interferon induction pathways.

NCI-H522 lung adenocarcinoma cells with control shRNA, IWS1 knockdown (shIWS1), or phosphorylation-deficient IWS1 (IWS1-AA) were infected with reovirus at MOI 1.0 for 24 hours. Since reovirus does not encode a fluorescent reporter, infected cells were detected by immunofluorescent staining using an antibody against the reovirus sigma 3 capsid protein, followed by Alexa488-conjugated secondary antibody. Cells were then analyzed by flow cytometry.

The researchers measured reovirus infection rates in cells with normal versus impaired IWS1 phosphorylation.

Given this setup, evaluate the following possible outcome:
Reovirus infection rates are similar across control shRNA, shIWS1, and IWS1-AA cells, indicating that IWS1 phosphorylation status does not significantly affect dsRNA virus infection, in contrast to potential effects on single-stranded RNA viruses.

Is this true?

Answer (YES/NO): NO